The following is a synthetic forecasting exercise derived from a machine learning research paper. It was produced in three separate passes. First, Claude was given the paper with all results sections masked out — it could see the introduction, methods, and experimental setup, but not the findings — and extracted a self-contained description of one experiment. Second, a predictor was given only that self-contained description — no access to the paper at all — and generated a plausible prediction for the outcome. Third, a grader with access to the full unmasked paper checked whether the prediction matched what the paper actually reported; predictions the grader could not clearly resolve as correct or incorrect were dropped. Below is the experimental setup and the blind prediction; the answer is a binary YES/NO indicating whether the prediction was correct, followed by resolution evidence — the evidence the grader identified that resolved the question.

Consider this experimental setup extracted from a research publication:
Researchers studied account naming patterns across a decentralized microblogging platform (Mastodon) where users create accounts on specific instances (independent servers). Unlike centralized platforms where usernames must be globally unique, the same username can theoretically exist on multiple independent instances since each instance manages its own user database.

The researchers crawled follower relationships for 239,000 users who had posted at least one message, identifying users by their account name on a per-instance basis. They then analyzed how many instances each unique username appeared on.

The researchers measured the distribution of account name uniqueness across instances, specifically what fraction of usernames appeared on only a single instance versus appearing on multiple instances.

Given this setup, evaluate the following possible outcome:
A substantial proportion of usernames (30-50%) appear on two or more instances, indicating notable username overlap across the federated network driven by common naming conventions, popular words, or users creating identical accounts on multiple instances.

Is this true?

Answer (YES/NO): NO